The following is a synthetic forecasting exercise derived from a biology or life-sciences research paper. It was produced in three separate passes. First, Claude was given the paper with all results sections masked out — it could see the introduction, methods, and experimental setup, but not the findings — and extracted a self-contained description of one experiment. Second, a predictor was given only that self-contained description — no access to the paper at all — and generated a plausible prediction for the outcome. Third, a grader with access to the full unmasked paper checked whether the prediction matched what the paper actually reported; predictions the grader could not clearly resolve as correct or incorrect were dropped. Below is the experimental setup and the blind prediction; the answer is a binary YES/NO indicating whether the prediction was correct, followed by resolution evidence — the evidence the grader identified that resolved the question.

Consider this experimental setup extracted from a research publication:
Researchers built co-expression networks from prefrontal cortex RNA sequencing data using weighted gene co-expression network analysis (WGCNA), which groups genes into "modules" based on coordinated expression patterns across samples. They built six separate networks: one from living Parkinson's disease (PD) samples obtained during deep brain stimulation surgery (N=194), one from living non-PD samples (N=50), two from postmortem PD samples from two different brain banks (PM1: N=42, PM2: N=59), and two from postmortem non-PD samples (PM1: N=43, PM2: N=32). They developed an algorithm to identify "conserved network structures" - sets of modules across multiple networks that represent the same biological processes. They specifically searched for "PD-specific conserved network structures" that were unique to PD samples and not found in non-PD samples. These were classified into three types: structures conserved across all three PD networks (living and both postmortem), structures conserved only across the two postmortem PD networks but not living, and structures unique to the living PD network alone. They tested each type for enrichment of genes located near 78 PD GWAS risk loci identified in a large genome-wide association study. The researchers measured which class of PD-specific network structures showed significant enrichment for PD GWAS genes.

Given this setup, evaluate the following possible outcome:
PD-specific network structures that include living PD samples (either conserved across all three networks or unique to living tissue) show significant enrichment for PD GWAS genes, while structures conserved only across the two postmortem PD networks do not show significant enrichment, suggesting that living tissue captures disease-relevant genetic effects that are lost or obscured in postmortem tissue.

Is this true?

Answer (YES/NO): NO